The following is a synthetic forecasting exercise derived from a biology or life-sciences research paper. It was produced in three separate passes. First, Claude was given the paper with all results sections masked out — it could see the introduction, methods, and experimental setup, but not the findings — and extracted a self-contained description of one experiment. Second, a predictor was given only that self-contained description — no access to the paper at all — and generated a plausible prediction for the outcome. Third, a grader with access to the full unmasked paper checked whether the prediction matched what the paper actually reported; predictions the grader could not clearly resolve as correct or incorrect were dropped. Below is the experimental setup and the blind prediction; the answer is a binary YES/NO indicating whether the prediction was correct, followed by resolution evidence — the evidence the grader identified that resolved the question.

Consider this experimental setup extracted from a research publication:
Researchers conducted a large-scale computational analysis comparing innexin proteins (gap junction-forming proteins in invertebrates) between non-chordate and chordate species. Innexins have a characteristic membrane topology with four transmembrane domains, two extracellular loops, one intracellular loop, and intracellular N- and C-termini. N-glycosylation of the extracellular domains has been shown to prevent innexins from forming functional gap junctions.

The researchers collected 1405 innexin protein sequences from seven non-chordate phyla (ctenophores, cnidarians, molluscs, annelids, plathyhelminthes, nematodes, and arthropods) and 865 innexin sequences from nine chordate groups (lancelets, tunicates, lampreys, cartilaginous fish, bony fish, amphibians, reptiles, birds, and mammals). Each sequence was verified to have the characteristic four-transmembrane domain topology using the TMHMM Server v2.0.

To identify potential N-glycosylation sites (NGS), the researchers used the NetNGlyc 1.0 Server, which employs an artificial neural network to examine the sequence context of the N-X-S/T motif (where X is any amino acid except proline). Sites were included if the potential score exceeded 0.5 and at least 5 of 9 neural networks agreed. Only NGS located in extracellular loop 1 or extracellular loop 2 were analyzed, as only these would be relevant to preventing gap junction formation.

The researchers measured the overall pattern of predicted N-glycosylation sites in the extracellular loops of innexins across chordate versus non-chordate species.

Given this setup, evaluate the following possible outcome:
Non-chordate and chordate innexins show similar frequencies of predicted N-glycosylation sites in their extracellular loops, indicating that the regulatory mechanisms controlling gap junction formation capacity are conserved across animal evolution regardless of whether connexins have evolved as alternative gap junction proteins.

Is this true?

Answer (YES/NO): NO